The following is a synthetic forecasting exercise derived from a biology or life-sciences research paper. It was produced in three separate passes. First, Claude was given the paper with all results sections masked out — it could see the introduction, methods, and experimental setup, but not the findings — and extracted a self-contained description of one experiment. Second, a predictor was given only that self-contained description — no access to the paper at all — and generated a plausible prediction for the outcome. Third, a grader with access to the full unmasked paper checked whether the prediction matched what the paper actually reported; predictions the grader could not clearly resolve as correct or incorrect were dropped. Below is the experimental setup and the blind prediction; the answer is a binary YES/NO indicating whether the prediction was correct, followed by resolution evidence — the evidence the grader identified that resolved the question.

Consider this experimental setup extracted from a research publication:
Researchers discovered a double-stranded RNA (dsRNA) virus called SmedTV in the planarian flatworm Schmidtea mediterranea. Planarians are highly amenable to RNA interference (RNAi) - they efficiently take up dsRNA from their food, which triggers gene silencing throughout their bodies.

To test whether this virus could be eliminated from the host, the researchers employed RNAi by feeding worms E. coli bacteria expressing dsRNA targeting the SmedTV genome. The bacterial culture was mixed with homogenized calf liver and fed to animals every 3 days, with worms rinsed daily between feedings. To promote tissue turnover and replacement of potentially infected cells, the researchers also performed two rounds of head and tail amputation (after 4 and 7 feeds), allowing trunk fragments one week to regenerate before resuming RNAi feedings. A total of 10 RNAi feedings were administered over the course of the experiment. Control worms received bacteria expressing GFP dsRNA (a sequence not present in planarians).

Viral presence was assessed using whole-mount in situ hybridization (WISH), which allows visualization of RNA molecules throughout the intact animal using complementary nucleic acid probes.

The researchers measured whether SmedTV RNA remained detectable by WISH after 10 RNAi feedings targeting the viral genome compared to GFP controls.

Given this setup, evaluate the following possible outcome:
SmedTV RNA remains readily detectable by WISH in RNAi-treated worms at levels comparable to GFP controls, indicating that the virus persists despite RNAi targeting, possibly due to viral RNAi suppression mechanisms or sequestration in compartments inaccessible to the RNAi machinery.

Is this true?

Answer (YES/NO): NO